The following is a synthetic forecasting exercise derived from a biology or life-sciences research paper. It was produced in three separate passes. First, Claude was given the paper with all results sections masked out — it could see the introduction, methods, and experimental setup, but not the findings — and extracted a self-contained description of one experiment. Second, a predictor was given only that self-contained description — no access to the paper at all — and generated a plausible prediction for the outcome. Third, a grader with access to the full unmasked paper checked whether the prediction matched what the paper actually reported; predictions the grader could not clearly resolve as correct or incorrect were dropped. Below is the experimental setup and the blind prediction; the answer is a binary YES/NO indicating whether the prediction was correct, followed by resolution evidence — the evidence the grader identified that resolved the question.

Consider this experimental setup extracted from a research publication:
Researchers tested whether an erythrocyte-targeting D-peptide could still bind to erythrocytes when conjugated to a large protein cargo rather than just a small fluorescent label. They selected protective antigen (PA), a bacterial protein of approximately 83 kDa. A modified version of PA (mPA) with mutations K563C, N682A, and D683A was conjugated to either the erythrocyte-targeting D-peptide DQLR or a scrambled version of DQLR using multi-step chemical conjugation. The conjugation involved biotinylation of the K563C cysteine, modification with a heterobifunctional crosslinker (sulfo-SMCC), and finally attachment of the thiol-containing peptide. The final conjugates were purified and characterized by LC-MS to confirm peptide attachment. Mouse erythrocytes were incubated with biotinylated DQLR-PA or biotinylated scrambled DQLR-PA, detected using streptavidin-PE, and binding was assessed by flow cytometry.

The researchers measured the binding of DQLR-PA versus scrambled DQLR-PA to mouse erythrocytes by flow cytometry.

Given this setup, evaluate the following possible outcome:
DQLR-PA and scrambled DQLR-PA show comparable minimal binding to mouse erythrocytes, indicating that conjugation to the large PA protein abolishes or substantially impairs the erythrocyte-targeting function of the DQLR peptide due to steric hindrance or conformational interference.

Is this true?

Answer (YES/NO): NO